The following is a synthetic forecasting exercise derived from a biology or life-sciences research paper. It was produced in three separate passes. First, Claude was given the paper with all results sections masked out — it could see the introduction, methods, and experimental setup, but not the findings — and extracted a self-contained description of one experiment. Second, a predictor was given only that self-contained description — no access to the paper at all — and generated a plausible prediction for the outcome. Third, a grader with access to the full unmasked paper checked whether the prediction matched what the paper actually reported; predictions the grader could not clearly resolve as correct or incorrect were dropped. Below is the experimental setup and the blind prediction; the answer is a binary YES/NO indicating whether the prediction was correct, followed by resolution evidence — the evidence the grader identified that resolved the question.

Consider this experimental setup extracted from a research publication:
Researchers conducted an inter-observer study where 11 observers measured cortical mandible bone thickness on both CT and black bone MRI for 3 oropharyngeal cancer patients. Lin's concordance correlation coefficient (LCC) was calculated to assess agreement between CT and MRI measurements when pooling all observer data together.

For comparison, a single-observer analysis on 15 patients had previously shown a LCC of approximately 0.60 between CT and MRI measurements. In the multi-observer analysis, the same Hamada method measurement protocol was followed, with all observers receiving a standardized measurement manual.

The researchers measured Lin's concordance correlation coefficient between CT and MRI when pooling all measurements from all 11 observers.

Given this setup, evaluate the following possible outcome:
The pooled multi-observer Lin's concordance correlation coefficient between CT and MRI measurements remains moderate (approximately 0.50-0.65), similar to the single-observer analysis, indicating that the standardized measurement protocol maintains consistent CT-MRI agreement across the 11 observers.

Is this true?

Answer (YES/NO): NO